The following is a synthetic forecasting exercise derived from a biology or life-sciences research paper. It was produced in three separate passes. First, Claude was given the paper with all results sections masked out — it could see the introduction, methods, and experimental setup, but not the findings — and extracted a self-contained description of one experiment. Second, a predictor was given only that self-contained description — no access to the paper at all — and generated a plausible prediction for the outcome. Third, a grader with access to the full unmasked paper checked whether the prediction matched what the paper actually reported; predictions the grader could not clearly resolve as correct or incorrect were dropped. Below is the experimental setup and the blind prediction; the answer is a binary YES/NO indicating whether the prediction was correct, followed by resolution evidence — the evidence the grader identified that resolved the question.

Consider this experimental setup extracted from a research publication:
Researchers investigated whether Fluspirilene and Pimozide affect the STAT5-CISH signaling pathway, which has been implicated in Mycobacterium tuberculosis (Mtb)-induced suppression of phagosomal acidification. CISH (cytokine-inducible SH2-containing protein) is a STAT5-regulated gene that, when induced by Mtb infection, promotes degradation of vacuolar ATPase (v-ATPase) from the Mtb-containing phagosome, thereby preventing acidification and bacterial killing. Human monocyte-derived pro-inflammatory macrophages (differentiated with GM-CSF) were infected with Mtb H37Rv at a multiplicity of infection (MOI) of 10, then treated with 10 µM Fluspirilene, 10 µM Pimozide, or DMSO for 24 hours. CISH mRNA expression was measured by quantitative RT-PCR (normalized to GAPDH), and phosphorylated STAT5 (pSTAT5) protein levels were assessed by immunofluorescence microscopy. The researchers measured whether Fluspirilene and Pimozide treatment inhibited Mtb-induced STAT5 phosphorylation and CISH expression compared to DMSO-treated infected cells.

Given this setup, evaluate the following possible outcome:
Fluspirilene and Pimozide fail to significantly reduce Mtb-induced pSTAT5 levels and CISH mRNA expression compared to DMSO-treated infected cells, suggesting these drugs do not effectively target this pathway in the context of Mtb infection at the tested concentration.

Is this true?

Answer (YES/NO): NO